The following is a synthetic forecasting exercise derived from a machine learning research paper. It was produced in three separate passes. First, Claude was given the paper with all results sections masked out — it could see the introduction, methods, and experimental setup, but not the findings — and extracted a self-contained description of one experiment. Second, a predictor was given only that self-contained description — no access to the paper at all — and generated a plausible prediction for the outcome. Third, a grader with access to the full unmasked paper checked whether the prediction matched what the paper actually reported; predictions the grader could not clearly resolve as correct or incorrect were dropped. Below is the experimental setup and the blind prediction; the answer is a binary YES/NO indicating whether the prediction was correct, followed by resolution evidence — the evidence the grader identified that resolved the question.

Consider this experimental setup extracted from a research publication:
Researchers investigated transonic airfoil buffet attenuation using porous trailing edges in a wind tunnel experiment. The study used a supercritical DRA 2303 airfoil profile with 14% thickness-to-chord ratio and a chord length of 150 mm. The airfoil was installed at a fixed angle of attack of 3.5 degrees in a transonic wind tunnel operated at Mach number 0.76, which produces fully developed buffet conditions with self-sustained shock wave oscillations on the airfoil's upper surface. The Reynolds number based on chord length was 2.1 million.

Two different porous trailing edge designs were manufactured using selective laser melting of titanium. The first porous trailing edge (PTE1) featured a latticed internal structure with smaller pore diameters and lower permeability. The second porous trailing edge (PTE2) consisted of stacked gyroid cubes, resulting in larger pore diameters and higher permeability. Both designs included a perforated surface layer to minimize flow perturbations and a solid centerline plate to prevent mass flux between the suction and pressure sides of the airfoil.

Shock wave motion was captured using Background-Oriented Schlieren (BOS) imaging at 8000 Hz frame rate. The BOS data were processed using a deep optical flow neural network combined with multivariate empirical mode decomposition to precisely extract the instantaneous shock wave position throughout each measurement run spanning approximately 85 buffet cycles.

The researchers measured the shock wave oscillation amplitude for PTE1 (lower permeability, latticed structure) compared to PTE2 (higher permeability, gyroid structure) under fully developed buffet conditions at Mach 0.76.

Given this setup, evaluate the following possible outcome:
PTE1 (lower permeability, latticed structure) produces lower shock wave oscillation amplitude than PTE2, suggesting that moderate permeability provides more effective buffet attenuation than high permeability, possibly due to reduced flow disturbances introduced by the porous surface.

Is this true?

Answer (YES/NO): YES